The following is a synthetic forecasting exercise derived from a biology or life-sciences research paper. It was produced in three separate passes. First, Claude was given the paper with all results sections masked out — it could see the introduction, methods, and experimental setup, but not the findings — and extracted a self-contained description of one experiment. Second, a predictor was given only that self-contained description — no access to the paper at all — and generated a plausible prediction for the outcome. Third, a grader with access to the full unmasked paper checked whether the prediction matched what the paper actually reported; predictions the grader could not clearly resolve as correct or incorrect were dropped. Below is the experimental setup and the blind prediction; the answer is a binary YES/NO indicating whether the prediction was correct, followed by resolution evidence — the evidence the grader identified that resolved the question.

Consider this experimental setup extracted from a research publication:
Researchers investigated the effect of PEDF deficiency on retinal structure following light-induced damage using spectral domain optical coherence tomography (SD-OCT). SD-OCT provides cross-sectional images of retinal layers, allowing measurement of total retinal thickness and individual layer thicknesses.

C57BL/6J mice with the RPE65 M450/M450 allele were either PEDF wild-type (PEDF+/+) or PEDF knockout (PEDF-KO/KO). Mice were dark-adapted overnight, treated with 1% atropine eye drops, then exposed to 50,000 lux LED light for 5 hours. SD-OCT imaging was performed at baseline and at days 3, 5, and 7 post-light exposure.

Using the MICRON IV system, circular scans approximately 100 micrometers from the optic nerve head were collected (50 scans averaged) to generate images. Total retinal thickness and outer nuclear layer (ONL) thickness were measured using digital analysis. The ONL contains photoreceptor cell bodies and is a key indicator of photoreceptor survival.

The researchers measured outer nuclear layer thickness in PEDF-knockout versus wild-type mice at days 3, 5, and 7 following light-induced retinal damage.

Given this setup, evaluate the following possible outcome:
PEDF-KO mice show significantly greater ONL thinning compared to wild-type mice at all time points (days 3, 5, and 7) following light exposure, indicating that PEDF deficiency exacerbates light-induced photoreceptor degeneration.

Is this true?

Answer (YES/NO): NO